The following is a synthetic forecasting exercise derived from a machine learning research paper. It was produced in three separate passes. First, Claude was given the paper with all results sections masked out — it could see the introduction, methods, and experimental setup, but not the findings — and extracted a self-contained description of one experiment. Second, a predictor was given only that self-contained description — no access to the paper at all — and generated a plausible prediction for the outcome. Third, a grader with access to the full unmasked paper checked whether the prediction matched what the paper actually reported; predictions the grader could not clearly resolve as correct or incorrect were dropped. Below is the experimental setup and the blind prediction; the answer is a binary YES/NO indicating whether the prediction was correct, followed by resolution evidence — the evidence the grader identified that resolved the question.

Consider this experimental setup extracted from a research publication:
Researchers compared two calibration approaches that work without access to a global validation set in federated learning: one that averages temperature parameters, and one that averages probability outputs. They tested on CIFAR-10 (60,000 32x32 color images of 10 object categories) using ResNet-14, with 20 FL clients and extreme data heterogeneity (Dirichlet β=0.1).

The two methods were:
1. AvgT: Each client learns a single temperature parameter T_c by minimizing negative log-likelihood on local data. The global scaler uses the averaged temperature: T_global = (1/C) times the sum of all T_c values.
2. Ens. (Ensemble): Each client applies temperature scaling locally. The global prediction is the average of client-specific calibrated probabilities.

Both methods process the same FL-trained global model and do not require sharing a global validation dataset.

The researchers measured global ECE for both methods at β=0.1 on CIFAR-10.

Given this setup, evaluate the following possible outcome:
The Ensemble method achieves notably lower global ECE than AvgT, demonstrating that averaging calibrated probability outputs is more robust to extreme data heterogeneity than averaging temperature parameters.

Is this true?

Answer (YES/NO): YES